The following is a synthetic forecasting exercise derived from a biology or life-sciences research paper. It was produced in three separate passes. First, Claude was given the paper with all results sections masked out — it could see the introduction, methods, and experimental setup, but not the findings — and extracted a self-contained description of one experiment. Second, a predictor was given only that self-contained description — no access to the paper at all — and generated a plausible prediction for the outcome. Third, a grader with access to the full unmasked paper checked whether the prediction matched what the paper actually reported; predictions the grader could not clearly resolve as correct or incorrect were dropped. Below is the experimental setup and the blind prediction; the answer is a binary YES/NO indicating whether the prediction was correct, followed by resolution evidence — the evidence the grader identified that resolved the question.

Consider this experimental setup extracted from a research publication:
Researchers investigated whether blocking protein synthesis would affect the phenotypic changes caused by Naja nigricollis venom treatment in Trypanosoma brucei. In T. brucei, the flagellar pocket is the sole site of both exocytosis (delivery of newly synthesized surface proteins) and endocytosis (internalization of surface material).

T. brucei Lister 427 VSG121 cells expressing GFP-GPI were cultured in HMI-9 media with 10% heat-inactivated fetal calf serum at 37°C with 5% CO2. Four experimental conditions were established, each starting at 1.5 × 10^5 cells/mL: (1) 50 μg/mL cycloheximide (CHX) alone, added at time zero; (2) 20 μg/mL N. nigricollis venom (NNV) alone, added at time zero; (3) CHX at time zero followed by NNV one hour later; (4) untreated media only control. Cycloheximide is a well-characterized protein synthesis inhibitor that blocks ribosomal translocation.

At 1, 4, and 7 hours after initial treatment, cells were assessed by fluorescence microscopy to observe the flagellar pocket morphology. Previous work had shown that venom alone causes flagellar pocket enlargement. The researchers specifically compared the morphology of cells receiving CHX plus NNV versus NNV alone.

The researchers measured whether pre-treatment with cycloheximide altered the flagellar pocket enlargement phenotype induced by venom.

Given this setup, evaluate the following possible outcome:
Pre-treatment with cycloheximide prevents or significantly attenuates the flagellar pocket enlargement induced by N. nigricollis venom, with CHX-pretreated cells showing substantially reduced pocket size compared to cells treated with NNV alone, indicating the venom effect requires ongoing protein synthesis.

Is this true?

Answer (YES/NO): NO